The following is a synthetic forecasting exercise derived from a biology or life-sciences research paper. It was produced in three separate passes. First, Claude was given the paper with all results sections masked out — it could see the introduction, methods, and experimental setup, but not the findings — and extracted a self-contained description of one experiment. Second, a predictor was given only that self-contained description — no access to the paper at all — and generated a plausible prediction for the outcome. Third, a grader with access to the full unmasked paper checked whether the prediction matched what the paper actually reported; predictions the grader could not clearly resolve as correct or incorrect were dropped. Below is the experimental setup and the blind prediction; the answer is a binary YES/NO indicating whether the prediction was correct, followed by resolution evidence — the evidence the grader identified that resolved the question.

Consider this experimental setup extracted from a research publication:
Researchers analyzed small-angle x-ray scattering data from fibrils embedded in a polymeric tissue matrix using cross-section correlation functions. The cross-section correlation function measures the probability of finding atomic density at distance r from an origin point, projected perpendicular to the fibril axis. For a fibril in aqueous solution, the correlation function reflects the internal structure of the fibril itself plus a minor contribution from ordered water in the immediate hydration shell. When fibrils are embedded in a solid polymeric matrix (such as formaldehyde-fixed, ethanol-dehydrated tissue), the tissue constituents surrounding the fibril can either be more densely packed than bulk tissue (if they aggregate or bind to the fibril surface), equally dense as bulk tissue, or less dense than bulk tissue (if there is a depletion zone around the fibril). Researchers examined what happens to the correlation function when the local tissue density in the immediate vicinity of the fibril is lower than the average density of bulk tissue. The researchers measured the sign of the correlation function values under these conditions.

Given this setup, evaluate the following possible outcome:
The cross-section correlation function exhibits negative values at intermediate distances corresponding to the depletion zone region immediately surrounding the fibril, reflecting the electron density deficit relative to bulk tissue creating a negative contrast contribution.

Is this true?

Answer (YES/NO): YES